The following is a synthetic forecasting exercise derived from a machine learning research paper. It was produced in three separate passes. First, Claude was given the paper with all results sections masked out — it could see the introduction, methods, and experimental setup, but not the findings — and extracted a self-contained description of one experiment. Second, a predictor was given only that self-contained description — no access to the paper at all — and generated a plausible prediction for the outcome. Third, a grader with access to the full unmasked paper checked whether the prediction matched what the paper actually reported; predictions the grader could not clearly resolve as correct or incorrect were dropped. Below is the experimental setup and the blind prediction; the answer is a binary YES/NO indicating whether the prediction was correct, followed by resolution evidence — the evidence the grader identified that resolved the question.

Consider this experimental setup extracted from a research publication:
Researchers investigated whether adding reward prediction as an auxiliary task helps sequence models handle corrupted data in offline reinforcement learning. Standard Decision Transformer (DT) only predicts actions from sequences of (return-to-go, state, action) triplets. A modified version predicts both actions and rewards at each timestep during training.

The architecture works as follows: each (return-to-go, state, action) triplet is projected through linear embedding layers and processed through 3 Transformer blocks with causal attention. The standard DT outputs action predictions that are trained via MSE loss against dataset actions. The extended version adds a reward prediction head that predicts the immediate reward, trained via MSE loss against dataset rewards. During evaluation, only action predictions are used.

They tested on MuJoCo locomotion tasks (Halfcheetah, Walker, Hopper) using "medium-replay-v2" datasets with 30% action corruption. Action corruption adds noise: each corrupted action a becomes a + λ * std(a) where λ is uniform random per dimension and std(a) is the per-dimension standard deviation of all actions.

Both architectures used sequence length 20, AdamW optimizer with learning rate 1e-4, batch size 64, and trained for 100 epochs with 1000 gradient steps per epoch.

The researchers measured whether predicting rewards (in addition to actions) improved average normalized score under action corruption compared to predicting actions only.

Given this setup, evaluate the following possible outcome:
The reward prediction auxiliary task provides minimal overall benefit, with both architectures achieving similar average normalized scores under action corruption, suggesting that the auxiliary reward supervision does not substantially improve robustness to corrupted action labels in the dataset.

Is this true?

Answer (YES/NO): NO